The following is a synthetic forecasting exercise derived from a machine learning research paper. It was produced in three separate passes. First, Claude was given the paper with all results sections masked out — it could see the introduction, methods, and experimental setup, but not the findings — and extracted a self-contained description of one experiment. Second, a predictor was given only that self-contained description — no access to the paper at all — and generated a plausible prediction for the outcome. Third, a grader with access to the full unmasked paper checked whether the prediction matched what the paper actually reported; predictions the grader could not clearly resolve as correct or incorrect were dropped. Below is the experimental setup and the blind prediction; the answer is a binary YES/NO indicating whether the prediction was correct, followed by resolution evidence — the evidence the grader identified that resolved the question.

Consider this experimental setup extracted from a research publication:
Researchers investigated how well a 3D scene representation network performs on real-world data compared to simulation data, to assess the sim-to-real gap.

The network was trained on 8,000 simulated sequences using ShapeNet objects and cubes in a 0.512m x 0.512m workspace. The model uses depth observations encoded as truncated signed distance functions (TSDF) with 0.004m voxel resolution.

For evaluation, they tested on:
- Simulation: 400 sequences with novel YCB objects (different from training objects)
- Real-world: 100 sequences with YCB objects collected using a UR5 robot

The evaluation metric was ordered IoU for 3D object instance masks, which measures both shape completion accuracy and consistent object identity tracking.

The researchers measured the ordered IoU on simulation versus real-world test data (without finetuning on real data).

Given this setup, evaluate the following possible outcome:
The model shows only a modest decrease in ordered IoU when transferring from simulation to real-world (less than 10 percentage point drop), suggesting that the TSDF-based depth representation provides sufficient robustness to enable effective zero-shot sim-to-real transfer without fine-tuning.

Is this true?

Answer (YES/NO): NO